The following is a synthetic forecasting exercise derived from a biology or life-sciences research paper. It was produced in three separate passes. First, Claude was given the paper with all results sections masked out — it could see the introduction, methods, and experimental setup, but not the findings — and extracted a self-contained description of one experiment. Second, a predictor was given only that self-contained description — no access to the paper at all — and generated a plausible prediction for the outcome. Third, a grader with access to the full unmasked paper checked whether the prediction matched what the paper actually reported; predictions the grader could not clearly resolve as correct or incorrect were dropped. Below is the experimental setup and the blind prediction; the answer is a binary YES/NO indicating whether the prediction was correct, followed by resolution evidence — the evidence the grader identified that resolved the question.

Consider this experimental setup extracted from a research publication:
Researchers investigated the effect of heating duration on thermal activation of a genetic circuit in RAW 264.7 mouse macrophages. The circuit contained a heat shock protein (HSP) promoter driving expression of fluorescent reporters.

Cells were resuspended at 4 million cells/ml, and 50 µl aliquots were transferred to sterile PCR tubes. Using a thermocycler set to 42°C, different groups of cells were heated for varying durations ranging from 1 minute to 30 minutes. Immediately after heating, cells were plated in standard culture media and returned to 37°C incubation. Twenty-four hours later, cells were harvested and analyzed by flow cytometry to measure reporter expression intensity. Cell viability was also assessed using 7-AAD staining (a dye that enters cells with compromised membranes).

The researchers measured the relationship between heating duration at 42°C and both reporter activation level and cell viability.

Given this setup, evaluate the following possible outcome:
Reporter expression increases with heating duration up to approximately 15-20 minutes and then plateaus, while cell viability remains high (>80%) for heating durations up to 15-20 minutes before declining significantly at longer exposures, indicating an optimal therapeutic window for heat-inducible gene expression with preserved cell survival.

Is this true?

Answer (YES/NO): NO